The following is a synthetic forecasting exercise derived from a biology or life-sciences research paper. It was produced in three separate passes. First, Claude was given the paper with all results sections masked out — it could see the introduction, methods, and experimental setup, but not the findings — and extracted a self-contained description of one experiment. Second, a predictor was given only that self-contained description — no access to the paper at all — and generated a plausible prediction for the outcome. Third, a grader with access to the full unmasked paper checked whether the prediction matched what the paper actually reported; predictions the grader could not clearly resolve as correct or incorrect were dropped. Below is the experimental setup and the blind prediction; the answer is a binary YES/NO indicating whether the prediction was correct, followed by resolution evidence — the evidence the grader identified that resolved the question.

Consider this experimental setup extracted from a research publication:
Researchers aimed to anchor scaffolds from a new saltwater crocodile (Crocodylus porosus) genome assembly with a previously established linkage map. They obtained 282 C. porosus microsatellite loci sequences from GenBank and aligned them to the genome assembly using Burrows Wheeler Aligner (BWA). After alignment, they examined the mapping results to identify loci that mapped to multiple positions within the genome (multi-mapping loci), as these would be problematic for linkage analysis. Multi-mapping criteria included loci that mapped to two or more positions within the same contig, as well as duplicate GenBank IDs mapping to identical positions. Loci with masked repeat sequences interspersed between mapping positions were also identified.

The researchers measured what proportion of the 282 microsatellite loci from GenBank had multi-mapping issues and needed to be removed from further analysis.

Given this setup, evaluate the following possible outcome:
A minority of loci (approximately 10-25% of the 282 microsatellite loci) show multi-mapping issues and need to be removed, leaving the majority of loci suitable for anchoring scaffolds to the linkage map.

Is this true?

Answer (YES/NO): YES